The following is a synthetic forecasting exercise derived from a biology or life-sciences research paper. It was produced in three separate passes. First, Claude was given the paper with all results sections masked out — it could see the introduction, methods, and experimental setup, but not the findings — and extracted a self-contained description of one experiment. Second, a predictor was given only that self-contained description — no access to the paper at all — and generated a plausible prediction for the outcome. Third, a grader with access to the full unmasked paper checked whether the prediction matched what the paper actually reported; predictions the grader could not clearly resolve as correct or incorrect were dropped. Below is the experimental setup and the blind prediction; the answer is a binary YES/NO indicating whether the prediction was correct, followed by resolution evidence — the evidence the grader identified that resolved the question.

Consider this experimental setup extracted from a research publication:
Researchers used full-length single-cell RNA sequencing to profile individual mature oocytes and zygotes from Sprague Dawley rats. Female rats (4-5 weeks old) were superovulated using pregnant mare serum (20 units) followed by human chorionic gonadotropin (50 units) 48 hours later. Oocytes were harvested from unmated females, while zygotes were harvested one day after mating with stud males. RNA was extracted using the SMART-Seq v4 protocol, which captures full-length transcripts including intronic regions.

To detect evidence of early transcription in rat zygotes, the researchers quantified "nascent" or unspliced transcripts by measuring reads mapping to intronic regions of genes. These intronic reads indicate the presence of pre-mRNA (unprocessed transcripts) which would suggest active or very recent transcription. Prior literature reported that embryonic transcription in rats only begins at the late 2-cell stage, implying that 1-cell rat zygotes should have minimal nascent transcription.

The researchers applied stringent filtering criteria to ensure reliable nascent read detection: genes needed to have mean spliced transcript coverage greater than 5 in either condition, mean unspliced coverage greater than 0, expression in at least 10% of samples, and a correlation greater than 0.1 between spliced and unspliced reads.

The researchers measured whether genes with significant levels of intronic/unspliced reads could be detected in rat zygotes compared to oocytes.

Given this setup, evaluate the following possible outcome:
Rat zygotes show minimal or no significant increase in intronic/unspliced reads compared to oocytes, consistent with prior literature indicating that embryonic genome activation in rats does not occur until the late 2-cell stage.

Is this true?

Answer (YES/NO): NO